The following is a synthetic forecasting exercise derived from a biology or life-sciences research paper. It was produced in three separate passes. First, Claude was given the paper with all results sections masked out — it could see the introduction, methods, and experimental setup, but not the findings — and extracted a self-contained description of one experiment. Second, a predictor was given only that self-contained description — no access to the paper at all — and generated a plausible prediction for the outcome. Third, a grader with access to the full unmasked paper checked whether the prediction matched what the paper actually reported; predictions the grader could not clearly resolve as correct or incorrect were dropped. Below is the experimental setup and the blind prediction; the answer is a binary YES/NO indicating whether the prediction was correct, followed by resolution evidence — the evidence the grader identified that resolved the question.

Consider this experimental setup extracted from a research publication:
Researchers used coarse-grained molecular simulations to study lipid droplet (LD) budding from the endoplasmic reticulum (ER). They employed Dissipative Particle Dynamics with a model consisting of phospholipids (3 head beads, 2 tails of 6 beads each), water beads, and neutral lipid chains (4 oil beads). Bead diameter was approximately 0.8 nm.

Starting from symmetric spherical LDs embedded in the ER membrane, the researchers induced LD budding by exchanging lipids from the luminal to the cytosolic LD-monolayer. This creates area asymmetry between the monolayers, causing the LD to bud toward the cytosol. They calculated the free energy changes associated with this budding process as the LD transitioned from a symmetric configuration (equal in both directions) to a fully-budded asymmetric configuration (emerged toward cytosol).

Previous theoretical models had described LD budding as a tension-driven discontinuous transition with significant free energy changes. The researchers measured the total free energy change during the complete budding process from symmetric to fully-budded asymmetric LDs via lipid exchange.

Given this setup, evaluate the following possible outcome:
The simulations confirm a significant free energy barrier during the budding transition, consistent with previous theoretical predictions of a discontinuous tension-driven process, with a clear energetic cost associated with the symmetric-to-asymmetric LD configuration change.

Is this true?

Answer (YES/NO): NO